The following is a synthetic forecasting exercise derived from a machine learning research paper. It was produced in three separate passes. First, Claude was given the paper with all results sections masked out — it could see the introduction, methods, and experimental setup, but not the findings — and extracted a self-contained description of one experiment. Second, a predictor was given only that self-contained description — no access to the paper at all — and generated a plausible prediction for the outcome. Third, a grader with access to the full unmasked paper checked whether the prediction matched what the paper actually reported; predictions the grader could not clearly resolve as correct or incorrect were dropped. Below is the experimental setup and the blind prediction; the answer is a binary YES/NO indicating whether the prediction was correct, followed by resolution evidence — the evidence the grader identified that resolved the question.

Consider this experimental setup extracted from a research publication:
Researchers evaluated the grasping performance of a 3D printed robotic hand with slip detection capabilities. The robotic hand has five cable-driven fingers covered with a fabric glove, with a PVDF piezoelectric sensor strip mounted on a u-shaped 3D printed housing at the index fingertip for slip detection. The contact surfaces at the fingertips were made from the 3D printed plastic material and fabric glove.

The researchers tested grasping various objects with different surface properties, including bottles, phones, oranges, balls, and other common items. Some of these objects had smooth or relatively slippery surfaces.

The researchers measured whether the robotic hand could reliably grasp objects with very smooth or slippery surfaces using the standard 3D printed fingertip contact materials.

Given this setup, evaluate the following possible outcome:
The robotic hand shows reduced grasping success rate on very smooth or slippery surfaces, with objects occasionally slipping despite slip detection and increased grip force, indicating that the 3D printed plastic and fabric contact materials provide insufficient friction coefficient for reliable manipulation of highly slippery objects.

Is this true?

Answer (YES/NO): YES